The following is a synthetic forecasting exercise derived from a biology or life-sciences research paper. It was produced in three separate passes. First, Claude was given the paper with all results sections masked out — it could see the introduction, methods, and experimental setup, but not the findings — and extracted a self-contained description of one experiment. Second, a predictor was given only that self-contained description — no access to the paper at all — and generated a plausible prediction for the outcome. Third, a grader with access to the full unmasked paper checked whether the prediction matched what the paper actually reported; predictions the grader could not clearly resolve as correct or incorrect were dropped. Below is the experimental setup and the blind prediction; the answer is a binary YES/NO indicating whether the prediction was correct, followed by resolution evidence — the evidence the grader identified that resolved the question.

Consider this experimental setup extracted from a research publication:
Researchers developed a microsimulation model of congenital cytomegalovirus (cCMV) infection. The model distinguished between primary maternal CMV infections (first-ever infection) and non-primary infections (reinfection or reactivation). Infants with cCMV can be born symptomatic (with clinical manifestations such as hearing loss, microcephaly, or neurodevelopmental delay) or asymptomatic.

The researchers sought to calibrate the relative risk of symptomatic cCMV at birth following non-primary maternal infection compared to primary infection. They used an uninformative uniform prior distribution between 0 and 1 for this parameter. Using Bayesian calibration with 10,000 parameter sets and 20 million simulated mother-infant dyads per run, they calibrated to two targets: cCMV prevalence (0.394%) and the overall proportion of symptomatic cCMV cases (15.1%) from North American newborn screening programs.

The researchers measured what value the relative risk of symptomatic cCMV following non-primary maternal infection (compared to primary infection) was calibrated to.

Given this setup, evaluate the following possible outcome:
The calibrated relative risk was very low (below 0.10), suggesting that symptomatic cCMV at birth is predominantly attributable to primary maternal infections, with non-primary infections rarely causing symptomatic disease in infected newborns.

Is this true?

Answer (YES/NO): NO